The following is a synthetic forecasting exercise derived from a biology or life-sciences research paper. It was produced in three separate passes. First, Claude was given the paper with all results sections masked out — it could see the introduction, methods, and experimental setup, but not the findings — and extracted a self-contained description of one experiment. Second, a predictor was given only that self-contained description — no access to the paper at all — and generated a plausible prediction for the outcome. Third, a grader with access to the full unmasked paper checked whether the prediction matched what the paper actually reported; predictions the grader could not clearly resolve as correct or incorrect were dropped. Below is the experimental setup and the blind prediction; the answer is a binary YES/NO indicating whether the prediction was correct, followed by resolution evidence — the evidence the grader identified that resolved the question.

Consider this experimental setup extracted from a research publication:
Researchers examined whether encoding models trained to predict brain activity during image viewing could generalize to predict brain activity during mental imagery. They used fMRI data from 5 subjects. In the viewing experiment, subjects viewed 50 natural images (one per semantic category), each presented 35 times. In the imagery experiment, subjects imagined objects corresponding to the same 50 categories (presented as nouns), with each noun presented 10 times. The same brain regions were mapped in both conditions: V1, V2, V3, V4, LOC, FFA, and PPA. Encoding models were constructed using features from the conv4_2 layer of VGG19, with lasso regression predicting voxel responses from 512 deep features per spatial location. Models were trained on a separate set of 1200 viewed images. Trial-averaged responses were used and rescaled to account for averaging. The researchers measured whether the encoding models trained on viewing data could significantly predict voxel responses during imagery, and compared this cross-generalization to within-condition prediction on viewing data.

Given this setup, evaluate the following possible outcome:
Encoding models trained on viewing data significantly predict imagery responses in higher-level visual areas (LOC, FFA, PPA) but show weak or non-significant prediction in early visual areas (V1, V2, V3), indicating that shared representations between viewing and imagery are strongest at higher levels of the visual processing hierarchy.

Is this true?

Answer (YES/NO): NO